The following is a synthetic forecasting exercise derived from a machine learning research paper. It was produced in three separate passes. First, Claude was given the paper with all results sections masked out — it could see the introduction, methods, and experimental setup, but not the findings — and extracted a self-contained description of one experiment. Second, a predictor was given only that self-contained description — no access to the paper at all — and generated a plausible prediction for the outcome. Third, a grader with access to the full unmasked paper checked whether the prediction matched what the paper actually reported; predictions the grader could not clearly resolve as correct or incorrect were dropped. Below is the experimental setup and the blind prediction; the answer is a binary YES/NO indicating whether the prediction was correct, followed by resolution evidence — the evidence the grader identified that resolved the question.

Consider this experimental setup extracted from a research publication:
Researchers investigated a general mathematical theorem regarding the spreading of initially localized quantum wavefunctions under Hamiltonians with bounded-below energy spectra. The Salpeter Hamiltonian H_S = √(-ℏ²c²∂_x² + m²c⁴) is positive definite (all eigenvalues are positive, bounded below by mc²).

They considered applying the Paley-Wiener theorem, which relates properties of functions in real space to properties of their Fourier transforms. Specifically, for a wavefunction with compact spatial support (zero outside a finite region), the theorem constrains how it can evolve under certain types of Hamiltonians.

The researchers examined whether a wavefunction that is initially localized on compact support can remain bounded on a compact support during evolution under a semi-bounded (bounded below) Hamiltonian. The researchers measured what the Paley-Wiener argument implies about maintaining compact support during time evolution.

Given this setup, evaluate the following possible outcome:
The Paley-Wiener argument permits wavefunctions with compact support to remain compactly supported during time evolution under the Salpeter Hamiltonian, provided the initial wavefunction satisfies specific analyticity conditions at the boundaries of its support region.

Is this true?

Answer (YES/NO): NO